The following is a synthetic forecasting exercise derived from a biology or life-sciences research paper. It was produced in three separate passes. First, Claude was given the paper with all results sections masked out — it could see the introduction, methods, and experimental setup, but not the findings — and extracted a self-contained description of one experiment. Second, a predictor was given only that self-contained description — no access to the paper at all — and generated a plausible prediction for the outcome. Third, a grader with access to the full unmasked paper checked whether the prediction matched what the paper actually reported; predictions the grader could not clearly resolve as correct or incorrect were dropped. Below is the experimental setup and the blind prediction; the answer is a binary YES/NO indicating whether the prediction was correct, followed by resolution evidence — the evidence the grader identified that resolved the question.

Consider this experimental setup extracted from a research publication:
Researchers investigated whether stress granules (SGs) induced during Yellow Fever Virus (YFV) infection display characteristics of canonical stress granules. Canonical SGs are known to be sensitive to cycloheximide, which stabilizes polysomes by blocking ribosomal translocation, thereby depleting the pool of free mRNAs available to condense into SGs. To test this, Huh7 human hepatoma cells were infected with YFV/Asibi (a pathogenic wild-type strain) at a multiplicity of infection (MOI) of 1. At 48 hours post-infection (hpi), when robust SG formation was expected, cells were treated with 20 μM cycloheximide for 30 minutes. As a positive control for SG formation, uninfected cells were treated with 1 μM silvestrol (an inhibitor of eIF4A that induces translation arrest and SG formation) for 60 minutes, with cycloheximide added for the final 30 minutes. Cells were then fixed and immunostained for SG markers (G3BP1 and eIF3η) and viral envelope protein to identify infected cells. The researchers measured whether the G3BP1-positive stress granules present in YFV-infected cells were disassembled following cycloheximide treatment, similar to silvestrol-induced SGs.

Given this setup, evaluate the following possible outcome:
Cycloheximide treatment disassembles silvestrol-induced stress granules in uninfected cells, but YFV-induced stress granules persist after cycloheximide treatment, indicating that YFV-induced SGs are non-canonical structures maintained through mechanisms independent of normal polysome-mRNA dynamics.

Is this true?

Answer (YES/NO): NO